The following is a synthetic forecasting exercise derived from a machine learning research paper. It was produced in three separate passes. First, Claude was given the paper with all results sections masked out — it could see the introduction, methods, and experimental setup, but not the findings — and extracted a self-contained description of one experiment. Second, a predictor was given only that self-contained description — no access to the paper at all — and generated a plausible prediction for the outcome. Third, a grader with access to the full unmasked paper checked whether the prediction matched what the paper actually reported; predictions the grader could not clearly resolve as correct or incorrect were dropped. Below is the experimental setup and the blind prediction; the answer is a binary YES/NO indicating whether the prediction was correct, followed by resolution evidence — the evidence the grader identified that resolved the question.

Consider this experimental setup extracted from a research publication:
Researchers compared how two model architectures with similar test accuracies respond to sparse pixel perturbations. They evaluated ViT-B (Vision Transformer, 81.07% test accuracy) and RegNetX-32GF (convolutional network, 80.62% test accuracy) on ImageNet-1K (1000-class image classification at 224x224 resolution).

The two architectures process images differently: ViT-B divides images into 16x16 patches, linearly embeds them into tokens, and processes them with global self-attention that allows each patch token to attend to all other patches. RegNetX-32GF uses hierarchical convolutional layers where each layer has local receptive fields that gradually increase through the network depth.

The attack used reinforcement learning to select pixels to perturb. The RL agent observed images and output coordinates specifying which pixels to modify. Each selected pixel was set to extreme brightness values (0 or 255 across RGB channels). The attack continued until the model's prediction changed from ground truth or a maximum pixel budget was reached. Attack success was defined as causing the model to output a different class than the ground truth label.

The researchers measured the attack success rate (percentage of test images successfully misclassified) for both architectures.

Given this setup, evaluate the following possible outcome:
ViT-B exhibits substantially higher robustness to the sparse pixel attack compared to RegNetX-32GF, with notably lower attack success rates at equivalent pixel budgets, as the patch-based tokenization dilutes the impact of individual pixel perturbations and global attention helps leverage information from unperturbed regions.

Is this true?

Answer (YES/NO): YES